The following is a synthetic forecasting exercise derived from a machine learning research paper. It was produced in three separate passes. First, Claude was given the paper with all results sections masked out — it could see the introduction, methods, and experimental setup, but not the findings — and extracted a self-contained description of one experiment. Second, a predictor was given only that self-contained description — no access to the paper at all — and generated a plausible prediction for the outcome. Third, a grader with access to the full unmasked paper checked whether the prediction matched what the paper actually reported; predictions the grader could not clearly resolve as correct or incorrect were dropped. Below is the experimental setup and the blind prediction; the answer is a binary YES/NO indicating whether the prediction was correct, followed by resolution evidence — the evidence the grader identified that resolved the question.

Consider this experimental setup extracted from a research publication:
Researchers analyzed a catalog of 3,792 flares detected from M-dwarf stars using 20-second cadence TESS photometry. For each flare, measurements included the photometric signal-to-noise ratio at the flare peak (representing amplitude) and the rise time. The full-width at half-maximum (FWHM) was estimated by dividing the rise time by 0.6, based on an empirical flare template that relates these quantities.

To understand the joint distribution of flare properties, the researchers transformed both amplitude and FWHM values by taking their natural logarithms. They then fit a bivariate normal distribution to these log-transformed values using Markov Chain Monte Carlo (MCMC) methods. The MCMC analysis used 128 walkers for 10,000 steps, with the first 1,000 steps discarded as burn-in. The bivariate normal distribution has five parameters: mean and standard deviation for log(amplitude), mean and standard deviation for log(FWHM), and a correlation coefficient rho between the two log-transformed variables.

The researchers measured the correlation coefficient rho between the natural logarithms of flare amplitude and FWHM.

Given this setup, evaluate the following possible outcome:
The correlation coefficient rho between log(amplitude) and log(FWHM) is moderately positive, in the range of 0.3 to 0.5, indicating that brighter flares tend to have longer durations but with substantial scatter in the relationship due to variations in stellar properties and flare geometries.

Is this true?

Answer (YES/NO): NO